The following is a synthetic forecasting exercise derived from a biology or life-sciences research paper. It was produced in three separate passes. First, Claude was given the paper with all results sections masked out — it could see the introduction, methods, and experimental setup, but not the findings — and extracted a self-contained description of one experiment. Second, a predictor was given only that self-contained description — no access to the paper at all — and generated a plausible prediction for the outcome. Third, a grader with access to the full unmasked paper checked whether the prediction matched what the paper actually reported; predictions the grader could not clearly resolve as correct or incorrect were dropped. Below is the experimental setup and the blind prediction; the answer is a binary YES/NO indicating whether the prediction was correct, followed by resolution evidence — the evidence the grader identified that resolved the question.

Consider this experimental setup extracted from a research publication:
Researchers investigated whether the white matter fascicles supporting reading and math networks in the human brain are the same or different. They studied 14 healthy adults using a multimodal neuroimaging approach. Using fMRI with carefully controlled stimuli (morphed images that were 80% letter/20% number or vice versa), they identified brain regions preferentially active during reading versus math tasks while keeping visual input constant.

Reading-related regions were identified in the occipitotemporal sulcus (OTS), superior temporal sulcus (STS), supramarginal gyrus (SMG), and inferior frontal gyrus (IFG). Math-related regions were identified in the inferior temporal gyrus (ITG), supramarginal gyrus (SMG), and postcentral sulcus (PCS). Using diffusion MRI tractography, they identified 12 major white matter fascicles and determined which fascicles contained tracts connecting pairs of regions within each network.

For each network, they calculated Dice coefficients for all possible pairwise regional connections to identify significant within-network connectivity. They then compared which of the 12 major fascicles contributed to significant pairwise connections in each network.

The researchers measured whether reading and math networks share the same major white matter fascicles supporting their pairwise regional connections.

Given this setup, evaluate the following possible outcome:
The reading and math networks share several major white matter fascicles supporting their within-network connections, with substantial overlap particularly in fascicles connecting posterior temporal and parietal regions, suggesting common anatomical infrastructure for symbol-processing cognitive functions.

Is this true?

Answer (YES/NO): NO